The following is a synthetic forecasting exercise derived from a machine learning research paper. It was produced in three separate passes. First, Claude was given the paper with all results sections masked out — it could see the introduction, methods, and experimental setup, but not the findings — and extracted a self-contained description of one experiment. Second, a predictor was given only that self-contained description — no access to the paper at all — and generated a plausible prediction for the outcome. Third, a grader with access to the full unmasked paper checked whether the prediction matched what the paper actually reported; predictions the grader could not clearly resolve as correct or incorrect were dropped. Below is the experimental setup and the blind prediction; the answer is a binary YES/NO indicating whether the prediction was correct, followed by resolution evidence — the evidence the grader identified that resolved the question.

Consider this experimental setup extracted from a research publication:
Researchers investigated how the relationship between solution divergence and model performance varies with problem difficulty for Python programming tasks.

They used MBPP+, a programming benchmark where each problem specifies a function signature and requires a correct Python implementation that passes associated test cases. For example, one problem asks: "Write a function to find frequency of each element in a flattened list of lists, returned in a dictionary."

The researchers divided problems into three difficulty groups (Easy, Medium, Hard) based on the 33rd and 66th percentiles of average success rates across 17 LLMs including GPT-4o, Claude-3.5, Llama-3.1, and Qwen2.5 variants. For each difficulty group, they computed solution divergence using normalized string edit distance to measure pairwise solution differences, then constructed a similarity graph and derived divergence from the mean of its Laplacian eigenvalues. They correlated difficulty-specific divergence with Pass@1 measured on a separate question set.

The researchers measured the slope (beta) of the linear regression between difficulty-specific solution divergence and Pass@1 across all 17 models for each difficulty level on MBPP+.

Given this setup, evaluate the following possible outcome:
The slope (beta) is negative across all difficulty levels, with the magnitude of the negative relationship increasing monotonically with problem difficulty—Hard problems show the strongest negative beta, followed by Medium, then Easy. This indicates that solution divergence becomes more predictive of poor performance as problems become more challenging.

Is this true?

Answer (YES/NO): NO